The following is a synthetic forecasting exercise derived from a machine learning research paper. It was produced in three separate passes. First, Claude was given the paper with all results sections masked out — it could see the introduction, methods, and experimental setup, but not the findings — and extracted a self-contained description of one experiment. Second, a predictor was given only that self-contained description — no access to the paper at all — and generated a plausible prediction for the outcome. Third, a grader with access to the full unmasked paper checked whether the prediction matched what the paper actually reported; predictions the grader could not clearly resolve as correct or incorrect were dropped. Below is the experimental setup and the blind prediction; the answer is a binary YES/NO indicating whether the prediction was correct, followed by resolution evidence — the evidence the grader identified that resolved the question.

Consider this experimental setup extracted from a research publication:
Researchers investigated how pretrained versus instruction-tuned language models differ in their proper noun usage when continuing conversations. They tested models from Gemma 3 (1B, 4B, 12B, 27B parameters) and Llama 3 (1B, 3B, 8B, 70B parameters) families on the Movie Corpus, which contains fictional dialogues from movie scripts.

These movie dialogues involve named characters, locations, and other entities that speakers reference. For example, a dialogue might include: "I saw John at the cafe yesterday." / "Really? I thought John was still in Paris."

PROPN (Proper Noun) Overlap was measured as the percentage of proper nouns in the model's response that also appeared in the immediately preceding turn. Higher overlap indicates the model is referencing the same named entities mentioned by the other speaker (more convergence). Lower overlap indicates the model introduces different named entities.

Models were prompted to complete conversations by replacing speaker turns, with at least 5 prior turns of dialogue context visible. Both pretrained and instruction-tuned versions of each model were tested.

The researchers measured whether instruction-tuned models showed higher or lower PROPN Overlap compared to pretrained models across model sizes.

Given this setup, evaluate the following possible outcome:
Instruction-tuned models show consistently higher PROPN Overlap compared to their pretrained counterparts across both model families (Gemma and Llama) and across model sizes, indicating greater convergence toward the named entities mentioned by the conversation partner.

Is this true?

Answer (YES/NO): YES